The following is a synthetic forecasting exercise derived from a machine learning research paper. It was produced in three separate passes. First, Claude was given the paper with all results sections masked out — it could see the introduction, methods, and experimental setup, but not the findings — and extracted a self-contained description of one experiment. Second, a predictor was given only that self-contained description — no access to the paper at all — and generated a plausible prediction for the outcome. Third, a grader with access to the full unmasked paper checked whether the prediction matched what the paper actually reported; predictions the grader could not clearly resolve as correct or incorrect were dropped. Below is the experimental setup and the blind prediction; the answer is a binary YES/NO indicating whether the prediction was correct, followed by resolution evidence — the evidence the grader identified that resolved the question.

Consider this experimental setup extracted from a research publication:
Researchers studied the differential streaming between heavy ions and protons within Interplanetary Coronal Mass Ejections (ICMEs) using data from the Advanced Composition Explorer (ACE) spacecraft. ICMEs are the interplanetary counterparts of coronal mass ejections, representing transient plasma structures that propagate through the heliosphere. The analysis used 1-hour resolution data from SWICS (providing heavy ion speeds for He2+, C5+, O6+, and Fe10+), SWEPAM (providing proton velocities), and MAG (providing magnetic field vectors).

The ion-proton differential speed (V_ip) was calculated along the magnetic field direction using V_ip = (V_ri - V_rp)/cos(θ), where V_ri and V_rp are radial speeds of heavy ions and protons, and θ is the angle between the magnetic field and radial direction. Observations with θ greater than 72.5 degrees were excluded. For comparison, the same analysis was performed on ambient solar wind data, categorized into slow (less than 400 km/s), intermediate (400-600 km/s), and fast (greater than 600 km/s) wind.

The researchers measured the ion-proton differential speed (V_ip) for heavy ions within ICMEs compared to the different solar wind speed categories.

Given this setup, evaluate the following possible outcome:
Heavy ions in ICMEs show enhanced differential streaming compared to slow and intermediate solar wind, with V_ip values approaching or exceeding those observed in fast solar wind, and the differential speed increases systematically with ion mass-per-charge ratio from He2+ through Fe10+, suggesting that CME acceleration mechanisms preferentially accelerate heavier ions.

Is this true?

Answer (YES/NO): NO